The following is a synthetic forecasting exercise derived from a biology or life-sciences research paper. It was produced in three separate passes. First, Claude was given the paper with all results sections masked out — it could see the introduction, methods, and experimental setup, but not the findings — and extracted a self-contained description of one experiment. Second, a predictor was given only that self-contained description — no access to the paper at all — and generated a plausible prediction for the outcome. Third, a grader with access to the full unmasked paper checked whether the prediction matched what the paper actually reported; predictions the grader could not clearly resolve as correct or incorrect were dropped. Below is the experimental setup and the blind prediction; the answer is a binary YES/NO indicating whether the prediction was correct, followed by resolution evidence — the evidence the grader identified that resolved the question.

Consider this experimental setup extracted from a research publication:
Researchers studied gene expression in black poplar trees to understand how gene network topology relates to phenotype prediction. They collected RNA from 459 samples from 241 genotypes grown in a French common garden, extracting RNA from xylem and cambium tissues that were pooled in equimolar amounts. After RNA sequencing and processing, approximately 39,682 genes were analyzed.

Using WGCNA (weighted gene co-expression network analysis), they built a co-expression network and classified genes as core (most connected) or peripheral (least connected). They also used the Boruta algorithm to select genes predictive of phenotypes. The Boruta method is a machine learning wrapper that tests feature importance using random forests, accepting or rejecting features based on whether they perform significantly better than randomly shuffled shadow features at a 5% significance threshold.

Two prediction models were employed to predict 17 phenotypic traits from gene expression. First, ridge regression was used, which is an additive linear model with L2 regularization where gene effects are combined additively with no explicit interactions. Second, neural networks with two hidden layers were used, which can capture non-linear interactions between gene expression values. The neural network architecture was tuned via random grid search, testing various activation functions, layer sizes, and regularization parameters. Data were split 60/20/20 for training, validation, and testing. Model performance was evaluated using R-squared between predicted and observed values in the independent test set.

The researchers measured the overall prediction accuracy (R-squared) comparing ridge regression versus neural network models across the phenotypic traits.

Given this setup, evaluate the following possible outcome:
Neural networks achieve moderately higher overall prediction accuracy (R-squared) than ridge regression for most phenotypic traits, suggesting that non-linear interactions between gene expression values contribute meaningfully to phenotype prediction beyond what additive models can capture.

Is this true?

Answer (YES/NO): NO